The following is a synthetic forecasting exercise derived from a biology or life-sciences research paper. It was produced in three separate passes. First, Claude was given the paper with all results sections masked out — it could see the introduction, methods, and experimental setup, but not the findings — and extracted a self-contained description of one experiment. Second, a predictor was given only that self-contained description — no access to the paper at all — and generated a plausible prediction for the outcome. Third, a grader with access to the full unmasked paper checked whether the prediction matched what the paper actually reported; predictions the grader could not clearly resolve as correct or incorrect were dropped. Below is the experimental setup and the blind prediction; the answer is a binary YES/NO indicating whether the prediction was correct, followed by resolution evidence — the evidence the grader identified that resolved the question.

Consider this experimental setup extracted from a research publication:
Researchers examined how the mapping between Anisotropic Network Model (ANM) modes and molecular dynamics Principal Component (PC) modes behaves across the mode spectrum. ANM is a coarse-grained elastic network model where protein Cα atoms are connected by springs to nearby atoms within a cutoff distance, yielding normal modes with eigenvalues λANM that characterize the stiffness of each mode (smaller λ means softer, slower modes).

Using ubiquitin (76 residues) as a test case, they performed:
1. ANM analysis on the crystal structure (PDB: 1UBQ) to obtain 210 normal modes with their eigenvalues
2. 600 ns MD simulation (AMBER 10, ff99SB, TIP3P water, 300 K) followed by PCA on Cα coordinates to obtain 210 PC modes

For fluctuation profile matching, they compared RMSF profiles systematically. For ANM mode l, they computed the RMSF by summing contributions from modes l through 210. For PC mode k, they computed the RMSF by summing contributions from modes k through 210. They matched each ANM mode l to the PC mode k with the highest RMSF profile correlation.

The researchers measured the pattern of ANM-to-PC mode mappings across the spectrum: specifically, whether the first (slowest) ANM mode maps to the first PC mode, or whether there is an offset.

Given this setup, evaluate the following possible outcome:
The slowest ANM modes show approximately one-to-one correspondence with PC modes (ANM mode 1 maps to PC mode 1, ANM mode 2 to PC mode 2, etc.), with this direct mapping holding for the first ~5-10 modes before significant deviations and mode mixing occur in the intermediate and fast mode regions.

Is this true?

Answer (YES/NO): NO